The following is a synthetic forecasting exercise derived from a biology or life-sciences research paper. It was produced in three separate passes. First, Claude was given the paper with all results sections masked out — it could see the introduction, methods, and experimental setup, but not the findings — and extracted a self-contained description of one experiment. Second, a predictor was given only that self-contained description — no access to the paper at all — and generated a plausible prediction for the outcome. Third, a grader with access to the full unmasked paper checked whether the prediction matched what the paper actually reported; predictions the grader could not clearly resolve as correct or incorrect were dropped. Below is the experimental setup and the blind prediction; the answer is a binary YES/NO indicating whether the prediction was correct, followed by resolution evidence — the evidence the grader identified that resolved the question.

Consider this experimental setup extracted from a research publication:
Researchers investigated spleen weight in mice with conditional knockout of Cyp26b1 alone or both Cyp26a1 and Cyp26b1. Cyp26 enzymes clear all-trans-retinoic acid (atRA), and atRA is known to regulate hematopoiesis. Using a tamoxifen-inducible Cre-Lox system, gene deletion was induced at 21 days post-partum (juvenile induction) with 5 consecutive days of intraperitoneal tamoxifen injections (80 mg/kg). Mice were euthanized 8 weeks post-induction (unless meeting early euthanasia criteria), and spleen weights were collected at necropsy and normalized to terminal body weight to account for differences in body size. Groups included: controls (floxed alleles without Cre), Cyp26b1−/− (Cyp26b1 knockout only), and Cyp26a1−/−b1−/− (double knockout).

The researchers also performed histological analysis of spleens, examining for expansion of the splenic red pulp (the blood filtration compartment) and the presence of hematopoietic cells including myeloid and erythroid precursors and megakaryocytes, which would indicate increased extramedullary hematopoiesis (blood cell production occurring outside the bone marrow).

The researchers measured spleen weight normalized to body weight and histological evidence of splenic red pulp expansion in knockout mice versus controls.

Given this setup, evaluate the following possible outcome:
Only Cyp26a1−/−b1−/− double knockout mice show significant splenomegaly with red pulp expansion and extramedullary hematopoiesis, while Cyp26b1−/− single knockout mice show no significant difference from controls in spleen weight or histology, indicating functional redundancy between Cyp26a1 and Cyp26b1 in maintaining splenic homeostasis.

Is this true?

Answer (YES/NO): NO